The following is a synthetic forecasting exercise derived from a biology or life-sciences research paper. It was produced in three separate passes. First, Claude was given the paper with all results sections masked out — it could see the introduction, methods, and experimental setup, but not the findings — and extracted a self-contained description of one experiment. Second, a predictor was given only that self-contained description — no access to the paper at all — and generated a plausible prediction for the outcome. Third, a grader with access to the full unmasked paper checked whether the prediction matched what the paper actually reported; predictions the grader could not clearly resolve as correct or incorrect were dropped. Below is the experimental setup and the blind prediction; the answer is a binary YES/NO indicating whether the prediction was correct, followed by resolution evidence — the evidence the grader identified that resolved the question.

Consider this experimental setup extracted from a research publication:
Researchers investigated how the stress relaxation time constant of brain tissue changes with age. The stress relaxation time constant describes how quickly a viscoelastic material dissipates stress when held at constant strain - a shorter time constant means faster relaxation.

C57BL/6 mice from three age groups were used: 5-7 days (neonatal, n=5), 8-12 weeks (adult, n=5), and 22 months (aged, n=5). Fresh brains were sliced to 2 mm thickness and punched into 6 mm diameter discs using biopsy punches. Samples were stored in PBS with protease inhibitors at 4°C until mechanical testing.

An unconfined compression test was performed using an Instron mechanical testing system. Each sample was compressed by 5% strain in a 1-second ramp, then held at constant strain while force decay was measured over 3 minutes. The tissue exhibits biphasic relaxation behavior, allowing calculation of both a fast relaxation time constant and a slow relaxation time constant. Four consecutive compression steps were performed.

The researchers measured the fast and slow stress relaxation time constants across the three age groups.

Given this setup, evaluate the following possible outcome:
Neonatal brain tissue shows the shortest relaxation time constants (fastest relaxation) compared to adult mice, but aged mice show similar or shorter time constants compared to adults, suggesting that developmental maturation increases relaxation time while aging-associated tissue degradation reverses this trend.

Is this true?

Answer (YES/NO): NO